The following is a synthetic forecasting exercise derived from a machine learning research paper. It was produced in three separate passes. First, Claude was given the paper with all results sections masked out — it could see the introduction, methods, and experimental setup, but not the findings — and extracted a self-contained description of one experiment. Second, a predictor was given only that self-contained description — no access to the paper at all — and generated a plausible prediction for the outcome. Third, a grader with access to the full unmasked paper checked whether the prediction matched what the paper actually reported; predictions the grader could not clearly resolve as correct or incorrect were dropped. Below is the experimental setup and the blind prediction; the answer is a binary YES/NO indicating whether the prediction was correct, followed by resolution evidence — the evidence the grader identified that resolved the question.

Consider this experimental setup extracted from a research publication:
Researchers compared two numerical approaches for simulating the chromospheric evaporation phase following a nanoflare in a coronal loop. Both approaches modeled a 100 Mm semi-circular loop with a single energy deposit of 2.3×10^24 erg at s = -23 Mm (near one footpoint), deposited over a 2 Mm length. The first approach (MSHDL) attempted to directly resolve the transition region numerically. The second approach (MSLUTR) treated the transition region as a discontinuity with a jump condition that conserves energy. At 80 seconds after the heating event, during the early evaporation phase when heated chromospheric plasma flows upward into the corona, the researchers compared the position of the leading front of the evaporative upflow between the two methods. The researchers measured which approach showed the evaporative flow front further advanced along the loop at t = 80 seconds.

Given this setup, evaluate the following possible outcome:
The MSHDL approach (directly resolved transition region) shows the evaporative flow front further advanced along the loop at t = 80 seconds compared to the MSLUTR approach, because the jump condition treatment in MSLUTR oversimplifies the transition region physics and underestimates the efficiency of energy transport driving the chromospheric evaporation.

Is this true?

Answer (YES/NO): NO